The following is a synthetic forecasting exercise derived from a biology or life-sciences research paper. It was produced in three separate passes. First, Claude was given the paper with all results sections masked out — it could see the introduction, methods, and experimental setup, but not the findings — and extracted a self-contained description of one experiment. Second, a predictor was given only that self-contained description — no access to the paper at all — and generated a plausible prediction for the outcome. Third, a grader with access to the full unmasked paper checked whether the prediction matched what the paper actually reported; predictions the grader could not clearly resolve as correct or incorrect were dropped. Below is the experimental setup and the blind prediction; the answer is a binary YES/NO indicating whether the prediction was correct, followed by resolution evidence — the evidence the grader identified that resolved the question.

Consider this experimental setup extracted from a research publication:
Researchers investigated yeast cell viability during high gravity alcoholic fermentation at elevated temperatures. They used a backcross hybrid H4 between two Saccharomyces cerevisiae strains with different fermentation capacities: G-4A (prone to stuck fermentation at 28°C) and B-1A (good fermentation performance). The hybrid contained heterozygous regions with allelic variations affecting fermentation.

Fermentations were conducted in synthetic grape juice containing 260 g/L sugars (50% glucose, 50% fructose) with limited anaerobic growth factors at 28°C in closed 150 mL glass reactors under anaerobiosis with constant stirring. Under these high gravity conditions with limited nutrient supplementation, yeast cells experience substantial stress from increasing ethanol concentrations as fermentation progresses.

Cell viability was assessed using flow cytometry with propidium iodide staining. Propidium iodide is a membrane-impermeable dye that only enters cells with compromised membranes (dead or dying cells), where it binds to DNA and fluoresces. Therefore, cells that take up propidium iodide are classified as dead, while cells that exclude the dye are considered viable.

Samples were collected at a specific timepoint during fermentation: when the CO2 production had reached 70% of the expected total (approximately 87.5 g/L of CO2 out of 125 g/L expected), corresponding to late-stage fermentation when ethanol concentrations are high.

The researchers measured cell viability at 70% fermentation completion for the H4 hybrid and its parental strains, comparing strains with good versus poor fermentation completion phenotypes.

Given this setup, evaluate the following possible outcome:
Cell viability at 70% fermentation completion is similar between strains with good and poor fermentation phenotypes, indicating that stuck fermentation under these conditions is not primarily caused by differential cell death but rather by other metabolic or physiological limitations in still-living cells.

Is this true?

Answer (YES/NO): YES